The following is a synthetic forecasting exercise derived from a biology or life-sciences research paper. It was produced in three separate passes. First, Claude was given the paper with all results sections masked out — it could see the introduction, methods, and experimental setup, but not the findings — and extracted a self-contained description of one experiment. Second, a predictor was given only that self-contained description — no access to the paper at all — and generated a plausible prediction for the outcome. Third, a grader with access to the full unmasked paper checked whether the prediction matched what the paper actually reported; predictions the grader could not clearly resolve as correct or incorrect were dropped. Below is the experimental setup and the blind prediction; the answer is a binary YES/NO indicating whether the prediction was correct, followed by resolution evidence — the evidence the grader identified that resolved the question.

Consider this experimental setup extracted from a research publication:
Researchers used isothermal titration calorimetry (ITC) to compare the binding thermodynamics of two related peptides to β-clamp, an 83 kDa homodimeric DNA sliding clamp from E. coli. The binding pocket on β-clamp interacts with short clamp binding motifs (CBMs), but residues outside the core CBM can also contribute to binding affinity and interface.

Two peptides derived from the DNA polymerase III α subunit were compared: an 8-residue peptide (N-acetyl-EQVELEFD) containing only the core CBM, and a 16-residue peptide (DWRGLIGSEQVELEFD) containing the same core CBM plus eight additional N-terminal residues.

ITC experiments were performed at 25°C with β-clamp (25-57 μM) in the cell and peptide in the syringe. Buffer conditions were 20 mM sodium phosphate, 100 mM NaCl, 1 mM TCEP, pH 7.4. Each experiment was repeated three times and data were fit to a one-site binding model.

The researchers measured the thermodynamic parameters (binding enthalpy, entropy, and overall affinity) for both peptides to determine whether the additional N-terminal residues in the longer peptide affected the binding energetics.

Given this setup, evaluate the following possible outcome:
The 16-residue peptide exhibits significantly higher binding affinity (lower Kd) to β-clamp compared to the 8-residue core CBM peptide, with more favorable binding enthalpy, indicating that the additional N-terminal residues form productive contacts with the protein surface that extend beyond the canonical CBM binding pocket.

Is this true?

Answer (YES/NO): NO